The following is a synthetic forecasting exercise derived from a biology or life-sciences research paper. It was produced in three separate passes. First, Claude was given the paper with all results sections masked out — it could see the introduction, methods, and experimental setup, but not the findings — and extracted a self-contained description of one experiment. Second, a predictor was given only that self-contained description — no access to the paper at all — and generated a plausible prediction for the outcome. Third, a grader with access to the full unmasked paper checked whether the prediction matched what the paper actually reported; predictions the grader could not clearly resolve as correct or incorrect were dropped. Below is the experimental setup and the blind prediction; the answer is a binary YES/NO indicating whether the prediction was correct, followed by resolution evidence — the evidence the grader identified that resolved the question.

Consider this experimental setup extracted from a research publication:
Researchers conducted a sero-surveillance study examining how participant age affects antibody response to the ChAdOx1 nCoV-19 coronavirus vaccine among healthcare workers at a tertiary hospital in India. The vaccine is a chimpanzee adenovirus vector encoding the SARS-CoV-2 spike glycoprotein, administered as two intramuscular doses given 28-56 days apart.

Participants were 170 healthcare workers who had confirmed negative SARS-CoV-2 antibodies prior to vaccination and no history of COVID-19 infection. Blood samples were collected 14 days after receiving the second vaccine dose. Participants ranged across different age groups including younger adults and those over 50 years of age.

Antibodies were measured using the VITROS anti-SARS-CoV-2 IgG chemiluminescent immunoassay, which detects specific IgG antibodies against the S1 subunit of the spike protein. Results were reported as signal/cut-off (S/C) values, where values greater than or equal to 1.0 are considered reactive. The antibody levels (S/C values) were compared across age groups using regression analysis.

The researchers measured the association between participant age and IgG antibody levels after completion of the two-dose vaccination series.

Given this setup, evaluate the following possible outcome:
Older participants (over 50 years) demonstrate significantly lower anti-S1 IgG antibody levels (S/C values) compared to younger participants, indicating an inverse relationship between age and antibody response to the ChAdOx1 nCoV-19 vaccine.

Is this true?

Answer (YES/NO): NO